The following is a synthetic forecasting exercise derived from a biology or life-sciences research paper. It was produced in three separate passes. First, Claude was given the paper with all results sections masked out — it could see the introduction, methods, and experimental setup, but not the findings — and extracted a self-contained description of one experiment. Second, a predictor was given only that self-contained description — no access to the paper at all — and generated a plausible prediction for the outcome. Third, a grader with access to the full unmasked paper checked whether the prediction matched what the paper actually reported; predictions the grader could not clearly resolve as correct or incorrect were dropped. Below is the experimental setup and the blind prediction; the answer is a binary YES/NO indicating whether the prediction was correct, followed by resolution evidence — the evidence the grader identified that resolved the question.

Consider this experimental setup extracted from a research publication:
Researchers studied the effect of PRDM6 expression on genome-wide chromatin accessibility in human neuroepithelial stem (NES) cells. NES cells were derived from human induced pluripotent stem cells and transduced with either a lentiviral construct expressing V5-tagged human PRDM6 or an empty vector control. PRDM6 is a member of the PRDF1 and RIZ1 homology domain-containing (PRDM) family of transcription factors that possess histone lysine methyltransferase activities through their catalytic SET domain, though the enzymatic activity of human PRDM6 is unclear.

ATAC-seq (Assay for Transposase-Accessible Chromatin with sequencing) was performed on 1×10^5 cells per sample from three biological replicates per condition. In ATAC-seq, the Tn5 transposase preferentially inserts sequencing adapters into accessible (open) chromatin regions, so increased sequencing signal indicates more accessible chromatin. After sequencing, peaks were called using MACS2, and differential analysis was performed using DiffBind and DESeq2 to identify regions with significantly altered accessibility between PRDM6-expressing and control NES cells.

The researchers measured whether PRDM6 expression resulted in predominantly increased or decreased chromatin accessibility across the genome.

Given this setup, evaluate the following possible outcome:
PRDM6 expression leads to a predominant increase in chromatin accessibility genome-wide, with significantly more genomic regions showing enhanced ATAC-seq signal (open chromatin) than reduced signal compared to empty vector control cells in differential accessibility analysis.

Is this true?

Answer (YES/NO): NO